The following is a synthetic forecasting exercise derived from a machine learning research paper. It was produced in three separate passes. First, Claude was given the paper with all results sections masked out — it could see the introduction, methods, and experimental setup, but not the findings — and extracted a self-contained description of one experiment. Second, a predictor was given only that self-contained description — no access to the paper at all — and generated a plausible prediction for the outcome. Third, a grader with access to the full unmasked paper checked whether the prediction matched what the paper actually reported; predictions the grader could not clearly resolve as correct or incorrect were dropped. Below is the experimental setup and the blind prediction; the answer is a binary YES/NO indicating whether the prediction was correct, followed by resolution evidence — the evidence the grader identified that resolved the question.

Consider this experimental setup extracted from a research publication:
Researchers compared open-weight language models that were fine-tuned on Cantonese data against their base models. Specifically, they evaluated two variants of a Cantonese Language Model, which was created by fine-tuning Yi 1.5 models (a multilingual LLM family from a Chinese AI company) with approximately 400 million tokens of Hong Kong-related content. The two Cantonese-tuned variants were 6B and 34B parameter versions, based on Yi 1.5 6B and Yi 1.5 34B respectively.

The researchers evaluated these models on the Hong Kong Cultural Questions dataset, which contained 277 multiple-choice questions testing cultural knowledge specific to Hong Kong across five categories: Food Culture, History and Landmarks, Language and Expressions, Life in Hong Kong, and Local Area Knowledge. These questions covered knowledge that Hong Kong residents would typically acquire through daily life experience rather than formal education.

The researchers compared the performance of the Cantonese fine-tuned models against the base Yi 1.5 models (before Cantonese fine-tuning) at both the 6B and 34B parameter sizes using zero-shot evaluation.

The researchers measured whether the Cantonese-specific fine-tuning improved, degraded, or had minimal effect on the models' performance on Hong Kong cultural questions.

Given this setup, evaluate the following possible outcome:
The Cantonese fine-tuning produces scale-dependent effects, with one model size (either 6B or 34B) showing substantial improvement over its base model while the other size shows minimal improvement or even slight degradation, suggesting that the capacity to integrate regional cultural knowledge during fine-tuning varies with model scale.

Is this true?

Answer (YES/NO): NO